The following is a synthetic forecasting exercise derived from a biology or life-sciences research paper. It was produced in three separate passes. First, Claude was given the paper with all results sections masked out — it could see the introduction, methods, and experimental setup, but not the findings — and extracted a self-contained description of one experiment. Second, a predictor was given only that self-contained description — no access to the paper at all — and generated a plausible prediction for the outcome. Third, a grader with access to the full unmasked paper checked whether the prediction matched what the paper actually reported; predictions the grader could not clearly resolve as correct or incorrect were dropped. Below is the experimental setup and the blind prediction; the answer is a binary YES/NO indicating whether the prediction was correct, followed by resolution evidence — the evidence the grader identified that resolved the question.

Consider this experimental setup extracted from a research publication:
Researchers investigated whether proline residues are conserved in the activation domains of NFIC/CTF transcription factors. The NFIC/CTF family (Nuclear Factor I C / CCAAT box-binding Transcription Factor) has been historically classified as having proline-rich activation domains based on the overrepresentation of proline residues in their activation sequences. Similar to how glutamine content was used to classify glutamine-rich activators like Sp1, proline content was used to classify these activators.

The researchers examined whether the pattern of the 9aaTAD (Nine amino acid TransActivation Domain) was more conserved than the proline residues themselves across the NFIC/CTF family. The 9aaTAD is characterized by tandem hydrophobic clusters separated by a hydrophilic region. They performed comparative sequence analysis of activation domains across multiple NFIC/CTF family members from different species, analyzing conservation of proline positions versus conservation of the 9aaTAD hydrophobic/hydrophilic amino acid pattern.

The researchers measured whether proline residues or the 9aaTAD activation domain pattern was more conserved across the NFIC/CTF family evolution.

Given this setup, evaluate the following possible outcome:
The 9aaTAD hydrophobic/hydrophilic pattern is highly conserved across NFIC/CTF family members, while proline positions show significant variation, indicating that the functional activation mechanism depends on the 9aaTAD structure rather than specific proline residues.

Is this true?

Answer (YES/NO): YES